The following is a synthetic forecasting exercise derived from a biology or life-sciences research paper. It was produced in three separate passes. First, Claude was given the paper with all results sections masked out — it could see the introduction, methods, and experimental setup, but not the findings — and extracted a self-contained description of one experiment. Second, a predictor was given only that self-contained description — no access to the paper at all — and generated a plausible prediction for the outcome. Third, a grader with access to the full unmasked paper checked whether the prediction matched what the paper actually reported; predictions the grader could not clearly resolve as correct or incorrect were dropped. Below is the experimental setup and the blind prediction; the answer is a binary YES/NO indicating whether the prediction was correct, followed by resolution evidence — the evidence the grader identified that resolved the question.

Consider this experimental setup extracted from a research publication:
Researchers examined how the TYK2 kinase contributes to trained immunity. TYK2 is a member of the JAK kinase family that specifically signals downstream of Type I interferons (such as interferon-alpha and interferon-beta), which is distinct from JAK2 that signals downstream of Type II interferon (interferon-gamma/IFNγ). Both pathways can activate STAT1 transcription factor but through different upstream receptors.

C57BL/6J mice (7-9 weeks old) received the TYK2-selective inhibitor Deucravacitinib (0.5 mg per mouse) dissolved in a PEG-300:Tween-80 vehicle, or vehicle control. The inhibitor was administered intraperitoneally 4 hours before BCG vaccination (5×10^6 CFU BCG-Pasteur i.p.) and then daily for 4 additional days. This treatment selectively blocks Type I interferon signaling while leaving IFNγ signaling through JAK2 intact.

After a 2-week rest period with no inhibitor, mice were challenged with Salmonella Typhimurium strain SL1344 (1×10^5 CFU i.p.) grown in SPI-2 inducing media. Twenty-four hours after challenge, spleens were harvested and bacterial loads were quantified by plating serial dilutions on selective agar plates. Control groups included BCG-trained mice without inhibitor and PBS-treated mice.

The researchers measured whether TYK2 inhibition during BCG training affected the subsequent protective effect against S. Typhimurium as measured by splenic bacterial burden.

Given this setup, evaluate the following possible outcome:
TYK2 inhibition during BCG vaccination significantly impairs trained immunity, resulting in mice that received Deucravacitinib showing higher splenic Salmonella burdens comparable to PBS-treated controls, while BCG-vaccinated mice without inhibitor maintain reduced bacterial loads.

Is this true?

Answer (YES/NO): NO